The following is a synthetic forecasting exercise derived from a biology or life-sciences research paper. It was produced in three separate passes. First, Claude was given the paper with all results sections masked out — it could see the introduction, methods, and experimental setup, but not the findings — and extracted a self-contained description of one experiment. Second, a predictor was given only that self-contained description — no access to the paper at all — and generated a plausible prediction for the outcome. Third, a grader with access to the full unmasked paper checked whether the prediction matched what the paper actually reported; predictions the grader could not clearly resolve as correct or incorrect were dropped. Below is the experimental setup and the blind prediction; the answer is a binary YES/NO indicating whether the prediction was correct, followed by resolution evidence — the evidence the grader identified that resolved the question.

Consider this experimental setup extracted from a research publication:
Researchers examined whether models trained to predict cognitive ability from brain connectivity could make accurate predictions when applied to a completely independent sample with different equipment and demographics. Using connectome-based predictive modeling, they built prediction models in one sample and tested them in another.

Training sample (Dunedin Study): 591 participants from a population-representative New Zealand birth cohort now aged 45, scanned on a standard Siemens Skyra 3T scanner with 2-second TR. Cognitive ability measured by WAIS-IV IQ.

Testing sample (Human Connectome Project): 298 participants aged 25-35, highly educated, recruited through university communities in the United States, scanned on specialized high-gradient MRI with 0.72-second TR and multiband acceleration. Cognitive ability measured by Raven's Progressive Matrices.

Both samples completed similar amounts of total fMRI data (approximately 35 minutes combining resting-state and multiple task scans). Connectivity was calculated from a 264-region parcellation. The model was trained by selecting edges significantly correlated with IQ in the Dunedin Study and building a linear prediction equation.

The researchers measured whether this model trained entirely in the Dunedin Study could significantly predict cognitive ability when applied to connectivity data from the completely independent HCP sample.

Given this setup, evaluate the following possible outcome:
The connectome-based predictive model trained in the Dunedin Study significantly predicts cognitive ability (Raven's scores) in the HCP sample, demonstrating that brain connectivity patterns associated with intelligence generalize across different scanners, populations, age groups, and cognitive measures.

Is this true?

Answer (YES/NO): YES